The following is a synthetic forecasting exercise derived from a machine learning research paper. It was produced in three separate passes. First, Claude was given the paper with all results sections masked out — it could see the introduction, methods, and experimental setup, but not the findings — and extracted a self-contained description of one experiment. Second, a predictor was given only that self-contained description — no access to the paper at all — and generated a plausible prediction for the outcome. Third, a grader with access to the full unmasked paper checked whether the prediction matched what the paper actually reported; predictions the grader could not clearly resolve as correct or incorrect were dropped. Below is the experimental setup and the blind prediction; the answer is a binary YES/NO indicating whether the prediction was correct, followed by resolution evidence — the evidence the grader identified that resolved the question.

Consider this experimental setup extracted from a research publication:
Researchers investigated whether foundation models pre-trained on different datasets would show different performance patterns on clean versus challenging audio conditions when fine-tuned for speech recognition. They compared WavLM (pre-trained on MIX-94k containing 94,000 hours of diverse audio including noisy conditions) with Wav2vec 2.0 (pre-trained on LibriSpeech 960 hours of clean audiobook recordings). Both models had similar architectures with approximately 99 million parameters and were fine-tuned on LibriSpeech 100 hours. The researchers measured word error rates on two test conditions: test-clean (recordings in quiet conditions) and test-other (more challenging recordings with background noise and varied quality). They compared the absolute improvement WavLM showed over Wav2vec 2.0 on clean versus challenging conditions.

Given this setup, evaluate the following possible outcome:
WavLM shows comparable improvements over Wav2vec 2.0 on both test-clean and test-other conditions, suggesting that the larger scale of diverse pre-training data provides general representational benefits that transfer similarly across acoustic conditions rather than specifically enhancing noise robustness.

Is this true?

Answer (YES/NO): NO